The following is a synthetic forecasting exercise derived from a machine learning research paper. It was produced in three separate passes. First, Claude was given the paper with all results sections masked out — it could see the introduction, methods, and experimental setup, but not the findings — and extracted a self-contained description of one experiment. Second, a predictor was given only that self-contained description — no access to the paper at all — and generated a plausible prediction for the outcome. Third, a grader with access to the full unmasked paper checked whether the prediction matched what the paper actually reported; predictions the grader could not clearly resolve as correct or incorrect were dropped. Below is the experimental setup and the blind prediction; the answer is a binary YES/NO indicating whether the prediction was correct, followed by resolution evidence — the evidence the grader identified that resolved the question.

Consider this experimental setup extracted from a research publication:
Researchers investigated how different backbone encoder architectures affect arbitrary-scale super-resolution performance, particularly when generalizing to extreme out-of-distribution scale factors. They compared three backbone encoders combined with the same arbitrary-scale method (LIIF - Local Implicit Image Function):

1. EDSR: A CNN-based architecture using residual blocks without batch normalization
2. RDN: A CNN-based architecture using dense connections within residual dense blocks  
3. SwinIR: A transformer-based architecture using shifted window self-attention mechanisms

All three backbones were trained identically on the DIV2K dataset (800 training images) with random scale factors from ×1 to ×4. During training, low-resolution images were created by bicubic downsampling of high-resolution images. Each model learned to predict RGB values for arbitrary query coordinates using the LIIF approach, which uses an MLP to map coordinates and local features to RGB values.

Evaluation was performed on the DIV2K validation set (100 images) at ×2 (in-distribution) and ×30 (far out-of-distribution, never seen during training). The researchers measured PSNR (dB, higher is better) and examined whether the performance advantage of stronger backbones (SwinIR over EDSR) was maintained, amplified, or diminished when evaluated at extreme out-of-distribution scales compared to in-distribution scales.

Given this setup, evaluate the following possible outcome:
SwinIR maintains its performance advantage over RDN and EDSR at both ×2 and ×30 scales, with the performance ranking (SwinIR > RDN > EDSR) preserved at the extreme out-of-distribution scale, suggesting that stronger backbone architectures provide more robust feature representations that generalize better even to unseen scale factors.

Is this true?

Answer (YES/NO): YES